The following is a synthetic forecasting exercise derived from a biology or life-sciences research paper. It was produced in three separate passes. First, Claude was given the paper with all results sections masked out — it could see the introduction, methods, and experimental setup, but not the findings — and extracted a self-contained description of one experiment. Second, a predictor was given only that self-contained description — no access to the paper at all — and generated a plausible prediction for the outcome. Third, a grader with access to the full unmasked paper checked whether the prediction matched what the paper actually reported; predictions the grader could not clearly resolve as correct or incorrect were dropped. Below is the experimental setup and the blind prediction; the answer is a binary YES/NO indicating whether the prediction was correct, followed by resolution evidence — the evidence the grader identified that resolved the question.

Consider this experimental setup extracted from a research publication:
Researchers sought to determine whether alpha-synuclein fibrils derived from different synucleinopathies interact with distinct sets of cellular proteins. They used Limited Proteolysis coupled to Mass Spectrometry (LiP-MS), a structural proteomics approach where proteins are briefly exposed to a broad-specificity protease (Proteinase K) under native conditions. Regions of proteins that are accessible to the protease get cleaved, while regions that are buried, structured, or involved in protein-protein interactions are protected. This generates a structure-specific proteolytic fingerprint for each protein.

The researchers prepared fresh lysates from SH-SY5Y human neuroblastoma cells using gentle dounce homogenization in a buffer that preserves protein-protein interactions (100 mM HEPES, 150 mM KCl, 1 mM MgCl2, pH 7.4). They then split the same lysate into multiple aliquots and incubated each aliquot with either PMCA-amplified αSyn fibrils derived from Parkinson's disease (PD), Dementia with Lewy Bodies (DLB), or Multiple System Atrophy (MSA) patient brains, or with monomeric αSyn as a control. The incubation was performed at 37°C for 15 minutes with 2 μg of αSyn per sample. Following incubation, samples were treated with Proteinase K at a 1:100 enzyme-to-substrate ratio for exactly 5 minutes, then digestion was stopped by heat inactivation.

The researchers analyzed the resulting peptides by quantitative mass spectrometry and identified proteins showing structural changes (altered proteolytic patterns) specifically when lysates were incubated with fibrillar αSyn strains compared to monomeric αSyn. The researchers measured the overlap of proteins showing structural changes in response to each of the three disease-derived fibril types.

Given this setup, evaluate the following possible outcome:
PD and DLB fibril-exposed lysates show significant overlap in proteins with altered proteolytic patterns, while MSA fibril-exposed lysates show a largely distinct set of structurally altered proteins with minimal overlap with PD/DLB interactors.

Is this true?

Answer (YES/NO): NO